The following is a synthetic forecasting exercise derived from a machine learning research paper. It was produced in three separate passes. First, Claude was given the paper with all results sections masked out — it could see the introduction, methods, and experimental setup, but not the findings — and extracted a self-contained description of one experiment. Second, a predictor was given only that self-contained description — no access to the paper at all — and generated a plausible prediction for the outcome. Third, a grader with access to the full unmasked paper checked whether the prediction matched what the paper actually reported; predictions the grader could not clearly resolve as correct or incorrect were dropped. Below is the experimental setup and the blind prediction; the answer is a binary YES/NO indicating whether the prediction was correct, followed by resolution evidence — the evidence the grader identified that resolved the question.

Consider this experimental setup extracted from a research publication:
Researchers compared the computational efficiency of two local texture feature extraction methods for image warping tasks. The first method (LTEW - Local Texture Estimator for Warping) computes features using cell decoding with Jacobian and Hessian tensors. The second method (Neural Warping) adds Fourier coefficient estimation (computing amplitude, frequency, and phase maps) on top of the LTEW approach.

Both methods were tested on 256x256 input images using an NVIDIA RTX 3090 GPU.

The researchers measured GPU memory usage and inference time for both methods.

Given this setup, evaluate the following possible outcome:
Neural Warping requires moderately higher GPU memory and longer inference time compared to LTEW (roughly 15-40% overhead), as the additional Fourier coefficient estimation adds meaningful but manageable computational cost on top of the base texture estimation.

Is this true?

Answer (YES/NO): NO